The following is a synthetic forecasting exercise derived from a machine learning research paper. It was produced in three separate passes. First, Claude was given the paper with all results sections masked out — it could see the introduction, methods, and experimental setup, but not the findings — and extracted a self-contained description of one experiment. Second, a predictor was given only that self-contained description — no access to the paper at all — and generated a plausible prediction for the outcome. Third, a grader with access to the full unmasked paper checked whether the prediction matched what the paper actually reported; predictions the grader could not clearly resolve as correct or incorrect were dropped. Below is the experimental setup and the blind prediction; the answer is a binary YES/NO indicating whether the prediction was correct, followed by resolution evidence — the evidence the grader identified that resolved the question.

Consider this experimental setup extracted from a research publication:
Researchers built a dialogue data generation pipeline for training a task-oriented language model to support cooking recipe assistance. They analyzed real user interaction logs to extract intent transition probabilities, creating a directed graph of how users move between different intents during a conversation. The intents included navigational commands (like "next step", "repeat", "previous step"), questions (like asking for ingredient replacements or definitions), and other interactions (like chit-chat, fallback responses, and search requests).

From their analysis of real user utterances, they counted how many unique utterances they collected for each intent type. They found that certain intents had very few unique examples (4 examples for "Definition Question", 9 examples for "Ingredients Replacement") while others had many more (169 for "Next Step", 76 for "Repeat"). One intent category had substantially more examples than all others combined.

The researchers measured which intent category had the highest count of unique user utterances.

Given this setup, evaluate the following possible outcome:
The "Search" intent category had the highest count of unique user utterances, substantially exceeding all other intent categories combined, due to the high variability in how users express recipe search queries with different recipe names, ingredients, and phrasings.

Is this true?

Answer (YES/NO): NO